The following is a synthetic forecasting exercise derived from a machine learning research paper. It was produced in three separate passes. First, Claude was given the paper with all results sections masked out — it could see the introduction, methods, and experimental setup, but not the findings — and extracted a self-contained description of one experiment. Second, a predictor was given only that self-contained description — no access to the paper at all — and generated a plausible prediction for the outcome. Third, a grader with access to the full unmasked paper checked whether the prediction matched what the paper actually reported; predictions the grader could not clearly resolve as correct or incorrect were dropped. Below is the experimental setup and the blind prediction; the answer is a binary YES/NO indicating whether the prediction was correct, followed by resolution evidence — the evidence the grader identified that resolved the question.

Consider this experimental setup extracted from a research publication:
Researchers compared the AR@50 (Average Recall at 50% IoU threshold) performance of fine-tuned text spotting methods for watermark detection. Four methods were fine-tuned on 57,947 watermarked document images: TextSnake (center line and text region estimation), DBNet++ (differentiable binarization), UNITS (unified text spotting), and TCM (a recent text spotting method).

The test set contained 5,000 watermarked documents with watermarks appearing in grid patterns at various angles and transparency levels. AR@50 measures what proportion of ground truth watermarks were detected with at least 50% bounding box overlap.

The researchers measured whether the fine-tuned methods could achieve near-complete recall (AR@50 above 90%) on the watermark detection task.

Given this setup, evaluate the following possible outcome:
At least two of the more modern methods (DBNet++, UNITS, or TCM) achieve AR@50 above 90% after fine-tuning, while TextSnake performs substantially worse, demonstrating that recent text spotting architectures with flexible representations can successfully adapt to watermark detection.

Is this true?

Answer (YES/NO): NO